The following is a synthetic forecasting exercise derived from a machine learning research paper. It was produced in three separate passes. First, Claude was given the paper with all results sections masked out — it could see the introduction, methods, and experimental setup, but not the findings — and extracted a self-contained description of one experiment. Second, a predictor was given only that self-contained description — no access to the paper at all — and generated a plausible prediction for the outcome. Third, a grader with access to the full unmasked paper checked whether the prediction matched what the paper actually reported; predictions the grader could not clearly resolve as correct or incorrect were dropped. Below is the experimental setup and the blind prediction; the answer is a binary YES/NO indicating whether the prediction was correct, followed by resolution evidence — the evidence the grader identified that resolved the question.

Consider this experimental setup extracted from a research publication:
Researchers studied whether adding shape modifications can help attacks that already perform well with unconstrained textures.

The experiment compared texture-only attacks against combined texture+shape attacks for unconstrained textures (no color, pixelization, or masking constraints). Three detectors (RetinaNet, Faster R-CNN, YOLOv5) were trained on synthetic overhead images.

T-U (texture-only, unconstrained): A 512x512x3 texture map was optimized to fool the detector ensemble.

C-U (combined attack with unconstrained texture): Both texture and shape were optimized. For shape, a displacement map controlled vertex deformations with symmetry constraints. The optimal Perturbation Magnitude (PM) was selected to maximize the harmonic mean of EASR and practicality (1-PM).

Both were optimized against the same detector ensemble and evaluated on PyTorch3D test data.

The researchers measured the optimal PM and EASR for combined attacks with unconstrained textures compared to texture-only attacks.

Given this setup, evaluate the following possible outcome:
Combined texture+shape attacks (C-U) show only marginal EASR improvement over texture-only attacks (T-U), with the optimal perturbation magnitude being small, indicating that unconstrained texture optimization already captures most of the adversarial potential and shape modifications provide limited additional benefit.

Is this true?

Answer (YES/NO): NO